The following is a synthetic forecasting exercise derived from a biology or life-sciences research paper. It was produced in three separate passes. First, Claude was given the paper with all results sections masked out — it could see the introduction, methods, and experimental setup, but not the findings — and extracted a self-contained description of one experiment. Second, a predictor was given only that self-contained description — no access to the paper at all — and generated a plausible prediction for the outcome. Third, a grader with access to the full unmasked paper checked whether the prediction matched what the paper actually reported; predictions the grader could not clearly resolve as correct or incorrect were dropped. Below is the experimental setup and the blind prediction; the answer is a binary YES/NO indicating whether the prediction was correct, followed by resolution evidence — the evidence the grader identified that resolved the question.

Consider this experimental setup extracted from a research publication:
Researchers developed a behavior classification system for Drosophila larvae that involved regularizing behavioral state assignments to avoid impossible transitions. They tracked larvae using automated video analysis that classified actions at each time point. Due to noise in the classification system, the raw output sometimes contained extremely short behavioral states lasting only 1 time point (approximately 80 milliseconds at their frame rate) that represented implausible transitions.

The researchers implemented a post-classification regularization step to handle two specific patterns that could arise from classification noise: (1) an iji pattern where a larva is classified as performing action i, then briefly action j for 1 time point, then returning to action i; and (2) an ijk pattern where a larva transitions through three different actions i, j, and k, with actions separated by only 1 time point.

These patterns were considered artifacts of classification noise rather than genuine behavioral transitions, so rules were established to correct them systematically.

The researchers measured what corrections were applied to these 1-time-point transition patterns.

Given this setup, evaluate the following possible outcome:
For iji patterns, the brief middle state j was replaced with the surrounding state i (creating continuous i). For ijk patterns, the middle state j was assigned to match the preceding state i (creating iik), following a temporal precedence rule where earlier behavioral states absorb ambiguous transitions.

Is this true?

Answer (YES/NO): NO